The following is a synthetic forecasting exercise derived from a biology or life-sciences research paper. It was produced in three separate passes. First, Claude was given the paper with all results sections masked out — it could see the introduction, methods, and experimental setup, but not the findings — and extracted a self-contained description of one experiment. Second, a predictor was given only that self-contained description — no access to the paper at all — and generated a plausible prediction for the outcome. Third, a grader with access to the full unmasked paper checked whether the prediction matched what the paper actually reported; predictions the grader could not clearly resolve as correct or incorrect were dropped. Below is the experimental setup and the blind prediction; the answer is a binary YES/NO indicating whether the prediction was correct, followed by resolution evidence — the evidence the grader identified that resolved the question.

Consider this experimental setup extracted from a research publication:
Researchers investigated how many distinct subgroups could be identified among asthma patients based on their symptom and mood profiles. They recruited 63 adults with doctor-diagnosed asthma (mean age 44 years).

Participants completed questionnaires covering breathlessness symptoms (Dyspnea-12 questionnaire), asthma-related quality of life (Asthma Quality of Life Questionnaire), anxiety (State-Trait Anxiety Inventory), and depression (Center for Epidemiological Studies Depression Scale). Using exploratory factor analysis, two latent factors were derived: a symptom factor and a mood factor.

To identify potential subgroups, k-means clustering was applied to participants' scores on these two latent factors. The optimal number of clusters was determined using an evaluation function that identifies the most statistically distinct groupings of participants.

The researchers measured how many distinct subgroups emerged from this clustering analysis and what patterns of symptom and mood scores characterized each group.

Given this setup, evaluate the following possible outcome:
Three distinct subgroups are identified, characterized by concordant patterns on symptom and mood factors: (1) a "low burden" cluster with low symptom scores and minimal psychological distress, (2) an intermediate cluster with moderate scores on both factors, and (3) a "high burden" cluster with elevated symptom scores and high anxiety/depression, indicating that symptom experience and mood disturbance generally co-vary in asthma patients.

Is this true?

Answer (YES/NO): NO